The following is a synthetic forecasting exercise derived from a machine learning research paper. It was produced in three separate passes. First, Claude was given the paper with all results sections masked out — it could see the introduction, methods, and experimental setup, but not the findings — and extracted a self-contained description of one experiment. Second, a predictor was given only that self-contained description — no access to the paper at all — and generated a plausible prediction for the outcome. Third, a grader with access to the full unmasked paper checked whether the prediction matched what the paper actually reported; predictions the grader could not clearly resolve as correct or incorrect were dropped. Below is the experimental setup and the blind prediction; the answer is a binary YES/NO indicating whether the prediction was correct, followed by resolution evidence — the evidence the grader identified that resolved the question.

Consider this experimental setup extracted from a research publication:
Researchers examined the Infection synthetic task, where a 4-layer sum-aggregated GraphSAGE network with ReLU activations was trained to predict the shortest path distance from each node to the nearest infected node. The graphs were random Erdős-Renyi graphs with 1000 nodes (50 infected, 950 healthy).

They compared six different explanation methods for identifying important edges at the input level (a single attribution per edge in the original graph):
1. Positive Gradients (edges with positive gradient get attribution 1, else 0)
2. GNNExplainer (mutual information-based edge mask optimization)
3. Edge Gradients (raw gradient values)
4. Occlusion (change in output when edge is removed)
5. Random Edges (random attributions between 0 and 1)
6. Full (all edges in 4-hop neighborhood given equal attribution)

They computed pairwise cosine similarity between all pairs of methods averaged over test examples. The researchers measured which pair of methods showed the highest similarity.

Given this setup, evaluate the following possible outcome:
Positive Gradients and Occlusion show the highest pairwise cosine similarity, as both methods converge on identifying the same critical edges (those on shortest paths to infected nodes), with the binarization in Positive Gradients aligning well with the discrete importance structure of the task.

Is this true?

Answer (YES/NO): NO